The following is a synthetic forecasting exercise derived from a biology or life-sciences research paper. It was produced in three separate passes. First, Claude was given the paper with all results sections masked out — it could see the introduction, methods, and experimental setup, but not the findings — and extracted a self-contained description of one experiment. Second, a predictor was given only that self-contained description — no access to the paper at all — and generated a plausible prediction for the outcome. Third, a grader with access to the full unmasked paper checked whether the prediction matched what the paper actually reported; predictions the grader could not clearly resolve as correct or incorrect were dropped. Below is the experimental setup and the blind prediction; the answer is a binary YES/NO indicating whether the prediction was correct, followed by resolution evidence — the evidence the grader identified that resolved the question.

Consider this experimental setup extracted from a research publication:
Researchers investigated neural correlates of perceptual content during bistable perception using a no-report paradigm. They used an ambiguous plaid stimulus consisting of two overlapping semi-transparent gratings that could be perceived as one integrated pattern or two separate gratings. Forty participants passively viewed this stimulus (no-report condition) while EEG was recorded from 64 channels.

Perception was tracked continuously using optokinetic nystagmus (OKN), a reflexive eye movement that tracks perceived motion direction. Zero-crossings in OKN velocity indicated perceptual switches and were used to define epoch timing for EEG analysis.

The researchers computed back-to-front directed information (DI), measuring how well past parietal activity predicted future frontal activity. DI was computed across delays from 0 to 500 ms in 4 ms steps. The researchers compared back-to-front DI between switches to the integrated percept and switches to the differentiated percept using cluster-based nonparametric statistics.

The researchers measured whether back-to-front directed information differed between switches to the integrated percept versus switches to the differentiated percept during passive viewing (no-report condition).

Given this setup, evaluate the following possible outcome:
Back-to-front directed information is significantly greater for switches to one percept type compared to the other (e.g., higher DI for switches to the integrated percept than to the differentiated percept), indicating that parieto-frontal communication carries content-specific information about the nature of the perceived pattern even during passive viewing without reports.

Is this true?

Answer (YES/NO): NO